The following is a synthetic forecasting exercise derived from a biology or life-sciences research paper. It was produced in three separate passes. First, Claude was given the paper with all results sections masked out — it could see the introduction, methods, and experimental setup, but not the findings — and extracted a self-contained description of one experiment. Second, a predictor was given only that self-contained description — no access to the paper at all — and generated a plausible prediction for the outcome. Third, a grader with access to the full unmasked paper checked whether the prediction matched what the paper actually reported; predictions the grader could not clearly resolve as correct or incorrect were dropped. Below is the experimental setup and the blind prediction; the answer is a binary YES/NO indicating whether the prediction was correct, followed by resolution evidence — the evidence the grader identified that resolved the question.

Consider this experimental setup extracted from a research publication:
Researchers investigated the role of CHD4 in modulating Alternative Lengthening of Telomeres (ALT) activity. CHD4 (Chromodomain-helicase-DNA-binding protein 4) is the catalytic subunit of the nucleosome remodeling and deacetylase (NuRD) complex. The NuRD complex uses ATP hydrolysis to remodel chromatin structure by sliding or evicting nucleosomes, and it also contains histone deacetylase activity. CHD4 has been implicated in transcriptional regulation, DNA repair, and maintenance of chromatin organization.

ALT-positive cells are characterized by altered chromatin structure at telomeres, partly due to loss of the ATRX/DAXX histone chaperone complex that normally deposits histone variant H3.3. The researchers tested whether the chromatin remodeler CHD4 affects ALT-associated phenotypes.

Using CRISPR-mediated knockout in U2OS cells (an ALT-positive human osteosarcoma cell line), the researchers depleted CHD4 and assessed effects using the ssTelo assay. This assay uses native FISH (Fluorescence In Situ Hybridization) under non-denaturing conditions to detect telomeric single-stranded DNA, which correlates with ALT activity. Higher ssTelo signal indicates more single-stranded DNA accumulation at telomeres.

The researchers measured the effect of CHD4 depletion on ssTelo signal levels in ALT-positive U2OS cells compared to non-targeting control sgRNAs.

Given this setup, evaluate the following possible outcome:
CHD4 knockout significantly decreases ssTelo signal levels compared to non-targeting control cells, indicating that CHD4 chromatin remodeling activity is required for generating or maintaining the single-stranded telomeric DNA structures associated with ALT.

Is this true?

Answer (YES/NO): YES